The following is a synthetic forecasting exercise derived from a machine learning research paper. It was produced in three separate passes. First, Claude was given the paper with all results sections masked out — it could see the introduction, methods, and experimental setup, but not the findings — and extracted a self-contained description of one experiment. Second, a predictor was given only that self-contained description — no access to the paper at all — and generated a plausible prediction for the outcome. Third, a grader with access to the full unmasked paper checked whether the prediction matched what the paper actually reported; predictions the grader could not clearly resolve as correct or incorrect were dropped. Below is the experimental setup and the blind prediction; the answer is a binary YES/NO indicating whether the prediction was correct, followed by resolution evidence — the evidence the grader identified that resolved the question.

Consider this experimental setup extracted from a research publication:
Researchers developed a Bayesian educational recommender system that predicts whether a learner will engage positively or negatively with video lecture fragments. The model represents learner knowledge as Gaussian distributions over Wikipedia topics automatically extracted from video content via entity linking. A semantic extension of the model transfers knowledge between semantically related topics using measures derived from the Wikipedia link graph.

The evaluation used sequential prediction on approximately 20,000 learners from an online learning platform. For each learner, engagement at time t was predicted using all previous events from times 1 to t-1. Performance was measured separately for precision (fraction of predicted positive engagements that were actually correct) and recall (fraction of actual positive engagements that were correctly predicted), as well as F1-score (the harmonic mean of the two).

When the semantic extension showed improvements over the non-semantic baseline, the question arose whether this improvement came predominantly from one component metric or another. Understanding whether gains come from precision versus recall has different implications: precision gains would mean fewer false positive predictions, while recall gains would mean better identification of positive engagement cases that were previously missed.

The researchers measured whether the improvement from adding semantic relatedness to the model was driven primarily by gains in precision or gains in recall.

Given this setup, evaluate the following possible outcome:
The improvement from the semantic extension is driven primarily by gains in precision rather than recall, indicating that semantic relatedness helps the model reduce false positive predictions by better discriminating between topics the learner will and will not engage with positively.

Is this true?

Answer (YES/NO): NO